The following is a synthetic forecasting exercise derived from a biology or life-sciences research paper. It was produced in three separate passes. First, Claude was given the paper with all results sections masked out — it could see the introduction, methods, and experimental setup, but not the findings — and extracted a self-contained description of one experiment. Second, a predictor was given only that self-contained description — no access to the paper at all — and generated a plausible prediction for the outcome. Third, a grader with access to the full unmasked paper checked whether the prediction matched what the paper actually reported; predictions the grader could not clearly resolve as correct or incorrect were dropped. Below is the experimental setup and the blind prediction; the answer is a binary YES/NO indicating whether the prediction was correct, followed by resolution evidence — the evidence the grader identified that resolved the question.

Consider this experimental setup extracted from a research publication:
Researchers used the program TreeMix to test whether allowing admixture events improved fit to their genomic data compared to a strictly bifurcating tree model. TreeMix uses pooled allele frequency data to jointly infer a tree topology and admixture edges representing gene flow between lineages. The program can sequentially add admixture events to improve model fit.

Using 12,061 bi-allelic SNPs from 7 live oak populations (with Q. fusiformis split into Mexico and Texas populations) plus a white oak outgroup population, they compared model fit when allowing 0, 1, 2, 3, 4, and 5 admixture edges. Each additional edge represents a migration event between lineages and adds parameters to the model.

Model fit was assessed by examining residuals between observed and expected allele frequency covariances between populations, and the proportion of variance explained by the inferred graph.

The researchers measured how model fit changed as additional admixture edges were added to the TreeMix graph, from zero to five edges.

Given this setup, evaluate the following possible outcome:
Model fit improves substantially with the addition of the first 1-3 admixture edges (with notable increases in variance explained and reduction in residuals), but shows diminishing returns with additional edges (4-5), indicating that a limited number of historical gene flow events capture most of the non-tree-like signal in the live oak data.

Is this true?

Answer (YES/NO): NO